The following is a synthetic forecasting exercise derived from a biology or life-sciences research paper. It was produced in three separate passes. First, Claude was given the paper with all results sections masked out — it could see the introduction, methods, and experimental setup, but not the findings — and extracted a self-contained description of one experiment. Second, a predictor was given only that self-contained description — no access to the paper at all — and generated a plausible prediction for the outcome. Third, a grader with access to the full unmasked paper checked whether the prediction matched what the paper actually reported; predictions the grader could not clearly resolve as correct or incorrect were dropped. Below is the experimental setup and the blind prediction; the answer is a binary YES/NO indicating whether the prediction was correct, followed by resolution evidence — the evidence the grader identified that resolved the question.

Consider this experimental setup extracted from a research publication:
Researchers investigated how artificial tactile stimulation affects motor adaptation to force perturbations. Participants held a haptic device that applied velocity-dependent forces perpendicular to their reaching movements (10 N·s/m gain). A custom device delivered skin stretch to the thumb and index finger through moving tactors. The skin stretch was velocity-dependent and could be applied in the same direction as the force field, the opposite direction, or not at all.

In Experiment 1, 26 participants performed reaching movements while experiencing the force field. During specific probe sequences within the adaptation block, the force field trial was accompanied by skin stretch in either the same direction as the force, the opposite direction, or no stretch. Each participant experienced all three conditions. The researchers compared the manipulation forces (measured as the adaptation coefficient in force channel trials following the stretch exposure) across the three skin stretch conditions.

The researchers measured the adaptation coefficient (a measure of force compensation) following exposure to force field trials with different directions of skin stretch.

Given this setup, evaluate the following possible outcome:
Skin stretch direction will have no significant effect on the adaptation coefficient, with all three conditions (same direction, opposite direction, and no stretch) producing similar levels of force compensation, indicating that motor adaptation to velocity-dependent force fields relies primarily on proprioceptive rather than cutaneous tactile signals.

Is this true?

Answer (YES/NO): NO